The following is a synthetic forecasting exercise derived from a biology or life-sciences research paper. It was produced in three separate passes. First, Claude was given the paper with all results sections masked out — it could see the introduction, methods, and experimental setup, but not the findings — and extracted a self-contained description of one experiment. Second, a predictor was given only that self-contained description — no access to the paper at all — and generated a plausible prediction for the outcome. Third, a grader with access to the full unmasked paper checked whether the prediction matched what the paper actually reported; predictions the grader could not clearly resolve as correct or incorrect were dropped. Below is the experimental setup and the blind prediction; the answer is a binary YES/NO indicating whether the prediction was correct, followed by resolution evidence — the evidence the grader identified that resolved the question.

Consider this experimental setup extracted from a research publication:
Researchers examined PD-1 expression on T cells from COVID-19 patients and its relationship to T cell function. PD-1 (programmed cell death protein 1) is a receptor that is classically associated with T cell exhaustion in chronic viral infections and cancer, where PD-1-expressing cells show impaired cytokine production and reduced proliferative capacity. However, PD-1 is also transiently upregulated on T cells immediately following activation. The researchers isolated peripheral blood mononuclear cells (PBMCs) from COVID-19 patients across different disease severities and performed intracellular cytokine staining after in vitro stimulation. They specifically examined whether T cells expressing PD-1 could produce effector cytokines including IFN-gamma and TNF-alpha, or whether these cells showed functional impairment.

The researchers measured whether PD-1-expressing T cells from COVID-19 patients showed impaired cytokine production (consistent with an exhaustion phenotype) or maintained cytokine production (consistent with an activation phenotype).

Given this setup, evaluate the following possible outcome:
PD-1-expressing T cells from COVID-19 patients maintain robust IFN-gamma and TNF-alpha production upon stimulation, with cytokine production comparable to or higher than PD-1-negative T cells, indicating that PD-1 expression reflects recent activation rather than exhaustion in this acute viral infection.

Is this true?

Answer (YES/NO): YES